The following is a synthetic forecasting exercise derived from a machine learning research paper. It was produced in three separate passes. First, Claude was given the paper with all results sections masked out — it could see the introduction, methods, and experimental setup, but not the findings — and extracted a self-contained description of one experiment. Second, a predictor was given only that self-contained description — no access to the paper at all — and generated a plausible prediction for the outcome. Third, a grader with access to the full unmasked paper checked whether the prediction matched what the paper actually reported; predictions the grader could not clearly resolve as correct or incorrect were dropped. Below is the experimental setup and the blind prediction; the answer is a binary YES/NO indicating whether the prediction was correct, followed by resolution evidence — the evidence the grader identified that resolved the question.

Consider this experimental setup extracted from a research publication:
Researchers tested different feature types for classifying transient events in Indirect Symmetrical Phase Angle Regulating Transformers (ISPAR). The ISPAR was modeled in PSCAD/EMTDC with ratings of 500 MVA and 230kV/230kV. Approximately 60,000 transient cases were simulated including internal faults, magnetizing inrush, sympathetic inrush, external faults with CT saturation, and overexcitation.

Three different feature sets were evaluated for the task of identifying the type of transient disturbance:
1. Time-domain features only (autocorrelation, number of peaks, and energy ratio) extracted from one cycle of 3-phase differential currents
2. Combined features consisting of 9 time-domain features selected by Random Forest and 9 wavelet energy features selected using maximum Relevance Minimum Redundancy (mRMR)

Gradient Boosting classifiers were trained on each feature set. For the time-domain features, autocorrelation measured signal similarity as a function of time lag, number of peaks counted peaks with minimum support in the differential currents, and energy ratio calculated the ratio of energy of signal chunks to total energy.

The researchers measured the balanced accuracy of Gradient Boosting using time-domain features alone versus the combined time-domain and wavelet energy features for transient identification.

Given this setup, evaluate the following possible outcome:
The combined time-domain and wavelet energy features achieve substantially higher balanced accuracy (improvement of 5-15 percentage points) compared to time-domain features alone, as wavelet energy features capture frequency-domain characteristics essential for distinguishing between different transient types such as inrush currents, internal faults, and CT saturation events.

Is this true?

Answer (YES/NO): NO